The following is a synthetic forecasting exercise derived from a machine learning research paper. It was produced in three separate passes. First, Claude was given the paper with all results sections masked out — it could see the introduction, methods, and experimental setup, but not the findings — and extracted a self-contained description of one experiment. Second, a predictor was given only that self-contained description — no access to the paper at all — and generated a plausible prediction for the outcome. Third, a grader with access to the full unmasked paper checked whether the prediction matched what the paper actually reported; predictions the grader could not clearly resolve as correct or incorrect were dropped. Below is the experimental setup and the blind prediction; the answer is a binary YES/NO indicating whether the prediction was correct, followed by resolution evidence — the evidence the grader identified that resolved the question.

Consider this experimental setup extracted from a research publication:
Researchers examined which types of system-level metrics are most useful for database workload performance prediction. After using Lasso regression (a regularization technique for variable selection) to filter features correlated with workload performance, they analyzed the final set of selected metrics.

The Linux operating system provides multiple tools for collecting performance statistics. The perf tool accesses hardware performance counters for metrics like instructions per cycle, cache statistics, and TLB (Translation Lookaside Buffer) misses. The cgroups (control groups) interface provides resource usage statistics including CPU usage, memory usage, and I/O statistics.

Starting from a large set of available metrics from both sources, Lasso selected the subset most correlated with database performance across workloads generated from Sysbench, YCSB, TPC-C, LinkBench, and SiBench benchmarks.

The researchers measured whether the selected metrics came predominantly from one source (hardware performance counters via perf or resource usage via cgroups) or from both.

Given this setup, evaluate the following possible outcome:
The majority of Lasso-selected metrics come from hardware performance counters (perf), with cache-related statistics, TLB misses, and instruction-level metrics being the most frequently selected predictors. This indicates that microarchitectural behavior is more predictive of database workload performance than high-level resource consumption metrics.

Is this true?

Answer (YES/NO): NO